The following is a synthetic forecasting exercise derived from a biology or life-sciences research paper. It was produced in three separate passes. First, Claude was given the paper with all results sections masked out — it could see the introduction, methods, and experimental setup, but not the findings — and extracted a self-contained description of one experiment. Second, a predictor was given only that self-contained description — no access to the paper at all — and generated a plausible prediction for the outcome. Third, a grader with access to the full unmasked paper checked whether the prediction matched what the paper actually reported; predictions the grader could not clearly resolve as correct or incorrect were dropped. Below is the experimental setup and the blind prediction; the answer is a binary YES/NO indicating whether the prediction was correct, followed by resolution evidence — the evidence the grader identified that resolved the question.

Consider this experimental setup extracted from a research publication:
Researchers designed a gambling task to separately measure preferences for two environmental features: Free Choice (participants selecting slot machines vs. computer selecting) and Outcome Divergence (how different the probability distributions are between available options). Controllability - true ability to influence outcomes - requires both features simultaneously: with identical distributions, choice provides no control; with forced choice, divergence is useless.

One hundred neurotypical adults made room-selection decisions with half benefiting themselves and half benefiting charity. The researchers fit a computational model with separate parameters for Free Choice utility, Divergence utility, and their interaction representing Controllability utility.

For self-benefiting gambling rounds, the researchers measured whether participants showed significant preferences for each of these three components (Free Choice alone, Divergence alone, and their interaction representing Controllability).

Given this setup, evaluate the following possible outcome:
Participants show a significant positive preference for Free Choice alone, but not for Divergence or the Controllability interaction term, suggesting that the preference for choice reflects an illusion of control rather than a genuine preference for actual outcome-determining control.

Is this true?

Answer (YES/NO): NO